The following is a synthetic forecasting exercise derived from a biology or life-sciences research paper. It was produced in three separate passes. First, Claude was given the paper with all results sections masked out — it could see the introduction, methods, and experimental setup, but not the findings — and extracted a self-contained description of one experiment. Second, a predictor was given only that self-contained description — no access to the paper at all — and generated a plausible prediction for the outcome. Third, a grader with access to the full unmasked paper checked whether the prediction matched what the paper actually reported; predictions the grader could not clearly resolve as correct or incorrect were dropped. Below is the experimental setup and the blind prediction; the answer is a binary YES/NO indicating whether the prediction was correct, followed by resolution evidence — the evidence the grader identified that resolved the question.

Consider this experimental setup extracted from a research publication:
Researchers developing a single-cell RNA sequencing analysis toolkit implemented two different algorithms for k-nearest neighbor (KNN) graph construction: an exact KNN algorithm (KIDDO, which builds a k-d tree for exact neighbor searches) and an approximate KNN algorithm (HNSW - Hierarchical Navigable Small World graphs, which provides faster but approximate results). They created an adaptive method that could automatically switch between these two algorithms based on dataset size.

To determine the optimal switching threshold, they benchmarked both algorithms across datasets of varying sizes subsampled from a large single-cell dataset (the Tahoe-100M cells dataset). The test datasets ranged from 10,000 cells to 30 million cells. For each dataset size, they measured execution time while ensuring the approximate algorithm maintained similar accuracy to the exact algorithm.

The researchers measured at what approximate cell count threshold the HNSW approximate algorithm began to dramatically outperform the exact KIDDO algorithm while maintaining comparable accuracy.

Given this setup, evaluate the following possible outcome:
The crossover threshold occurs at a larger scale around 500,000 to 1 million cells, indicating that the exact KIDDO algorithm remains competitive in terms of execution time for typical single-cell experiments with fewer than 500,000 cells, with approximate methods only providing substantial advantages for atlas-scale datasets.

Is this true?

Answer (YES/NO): NO